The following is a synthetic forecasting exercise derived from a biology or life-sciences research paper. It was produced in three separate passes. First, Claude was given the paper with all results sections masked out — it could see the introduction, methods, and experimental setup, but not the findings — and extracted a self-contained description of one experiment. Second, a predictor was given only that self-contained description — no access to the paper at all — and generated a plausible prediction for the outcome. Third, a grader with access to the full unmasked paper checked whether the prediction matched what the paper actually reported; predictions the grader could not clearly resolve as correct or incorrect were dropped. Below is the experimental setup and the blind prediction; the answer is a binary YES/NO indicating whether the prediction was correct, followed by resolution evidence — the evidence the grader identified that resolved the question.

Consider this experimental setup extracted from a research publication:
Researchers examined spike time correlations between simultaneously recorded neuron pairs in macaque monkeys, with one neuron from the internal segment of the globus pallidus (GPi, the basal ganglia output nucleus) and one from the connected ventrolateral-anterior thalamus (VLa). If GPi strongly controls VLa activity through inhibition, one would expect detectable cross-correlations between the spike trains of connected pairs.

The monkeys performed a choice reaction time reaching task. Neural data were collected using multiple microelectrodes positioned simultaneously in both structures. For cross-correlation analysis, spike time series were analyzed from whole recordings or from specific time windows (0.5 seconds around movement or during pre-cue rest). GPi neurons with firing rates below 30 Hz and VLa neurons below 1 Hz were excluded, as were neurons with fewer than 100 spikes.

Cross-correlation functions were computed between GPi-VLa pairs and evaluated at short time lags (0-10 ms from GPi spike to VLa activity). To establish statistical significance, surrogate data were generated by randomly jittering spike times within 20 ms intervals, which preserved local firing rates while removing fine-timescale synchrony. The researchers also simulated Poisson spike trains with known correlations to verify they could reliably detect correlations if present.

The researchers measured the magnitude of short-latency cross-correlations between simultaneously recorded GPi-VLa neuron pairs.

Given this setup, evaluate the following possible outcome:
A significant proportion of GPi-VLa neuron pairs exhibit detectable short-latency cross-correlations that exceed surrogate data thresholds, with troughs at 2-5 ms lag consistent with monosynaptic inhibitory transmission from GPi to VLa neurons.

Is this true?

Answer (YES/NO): NO